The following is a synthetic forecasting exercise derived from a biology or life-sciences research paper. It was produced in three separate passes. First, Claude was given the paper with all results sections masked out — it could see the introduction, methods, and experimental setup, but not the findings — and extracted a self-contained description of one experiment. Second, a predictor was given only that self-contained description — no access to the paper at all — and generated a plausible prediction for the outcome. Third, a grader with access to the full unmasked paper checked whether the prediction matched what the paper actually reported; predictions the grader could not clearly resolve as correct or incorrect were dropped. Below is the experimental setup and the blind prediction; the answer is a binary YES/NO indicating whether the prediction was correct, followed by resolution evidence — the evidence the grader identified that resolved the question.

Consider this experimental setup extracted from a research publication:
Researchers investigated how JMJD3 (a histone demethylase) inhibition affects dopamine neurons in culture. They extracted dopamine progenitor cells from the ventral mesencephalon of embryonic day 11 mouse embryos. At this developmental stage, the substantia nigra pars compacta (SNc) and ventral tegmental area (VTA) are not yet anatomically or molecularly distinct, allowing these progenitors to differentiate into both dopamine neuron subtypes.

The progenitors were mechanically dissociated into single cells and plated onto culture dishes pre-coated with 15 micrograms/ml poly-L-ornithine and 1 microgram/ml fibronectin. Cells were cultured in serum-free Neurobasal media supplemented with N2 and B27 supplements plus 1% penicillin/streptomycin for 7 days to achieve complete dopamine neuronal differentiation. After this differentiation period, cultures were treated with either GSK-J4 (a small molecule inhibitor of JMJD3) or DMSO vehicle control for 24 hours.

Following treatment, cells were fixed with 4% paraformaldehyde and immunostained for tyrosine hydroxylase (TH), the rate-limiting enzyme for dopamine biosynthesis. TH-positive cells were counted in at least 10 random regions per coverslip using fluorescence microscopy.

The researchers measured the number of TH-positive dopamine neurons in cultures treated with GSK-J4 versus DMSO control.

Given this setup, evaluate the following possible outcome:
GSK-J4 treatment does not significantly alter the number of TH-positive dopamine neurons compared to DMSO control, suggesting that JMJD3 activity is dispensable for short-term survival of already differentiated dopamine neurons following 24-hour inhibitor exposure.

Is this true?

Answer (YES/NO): NO